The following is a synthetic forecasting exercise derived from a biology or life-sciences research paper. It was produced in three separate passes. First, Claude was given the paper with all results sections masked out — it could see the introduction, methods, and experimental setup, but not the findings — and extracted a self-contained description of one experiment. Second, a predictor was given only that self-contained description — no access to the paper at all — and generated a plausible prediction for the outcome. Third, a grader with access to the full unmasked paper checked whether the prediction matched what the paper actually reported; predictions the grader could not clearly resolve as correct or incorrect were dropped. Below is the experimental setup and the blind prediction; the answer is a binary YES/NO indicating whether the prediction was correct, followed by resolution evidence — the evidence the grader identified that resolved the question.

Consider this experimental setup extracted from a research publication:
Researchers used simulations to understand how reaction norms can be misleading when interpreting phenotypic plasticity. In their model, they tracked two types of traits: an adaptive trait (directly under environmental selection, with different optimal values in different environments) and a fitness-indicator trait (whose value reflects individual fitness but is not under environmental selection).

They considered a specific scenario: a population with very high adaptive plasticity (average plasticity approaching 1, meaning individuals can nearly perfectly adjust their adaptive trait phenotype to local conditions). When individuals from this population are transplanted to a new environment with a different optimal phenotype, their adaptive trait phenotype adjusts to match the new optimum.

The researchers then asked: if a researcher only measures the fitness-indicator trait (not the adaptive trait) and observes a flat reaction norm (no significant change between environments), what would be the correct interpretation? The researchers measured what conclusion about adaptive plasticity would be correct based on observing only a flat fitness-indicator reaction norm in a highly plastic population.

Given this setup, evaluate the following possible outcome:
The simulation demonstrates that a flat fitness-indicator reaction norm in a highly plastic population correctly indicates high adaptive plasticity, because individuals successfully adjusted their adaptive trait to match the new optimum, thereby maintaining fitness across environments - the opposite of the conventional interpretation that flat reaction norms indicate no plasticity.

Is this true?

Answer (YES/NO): YES